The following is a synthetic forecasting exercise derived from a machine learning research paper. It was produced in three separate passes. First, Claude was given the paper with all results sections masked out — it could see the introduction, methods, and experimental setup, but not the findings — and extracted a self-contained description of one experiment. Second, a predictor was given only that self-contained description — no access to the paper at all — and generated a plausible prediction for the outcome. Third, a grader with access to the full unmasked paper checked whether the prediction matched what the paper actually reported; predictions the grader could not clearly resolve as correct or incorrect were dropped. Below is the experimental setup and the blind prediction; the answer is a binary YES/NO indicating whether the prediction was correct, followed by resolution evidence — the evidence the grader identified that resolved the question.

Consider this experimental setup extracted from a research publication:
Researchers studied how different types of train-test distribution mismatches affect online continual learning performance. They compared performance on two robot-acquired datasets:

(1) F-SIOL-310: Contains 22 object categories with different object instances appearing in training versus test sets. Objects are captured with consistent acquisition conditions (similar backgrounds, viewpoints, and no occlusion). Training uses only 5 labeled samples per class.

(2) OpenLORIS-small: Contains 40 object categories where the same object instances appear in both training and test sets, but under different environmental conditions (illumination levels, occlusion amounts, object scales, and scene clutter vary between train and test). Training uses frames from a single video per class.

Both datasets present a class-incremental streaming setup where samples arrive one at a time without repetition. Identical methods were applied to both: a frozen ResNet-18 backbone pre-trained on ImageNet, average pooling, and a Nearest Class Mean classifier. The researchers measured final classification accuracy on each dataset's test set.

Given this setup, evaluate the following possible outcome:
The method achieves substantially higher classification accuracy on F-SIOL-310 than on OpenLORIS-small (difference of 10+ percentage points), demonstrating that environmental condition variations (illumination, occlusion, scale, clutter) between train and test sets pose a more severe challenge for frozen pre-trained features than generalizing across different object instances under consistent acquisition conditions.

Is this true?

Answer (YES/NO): YES